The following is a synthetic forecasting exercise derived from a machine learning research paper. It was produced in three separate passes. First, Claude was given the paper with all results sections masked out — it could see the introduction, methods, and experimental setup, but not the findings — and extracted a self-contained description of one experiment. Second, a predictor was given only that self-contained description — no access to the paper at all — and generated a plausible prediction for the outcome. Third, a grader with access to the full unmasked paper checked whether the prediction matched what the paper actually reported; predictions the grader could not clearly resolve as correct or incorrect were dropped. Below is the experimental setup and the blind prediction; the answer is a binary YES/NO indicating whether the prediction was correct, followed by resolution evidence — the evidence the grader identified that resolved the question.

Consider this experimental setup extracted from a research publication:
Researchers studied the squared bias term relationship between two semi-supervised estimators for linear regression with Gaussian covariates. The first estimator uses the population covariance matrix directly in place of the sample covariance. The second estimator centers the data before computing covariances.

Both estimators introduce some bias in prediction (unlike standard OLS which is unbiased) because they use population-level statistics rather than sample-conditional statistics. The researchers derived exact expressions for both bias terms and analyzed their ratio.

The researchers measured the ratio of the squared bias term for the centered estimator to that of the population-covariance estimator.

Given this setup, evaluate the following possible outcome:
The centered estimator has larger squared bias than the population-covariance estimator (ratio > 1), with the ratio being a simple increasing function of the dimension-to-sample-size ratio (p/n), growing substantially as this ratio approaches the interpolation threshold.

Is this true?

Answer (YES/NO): NO